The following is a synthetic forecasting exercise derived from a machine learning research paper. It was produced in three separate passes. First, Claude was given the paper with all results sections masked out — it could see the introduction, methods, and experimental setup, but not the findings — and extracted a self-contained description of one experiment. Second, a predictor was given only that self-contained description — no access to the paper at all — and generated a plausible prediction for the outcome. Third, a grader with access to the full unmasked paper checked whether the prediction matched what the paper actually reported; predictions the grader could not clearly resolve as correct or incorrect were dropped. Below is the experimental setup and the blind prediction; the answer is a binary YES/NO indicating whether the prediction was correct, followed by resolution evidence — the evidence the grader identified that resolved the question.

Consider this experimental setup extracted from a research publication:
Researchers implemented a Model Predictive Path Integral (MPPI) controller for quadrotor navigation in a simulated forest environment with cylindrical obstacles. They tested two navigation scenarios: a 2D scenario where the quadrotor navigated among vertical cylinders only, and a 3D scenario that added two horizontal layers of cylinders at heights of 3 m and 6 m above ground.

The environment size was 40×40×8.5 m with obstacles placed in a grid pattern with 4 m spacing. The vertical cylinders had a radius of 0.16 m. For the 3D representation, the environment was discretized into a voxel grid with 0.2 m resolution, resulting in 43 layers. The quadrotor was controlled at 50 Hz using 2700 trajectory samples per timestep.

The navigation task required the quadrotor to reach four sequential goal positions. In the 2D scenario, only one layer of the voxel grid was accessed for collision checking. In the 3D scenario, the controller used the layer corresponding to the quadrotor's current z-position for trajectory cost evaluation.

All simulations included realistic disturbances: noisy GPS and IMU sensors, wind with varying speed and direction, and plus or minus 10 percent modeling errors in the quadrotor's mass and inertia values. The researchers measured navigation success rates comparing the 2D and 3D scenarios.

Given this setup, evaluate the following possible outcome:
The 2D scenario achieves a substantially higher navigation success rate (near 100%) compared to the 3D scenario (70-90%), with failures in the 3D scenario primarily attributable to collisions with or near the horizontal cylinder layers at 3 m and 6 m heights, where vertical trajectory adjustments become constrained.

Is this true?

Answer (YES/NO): NO